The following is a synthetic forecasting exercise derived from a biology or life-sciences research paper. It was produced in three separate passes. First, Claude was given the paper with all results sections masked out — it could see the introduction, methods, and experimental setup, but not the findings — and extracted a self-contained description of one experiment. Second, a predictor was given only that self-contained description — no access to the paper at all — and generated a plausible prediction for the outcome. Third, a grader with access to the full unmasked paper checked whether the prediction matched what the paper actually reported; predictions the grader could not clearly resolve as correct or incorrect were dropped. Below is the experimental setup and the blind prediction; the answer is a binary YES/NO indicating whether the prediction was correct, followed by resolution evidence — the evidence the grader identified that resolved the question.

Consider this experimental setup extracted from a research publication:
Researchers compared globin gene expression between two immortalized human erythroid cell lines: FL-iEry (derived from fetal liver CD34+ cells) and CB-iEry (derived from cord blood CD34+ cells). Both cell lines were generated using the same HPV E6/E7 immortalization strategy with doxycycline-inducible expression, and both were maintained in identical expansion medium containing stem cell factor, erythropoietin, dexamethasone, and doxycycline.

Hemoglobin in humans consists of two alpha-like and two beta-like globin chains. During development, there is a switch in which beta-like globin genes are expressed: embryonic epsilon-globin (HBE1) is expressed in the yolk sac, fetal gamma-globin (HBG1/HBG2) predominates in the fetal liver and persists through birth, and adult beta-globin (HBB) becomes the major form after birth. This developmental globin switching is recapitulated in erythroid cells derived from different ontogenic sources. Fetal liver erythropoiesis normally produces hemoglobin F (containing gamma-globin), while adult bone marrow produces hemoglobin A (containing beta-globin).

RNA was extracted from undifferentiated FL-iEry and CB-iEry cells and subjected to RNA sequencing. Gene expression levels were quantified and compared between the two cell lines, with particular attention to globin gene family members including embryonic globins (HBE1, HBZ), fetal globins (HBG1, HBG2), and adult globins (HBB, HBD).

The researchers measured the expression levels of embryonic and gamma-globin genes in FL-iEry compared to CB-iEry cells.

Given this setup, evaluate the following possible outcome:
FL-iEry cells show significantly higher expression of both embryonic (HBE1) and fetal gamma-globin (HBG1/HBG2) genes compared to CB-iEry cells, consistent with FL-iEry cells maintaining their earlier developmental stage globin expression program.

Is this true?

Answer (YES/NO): NO